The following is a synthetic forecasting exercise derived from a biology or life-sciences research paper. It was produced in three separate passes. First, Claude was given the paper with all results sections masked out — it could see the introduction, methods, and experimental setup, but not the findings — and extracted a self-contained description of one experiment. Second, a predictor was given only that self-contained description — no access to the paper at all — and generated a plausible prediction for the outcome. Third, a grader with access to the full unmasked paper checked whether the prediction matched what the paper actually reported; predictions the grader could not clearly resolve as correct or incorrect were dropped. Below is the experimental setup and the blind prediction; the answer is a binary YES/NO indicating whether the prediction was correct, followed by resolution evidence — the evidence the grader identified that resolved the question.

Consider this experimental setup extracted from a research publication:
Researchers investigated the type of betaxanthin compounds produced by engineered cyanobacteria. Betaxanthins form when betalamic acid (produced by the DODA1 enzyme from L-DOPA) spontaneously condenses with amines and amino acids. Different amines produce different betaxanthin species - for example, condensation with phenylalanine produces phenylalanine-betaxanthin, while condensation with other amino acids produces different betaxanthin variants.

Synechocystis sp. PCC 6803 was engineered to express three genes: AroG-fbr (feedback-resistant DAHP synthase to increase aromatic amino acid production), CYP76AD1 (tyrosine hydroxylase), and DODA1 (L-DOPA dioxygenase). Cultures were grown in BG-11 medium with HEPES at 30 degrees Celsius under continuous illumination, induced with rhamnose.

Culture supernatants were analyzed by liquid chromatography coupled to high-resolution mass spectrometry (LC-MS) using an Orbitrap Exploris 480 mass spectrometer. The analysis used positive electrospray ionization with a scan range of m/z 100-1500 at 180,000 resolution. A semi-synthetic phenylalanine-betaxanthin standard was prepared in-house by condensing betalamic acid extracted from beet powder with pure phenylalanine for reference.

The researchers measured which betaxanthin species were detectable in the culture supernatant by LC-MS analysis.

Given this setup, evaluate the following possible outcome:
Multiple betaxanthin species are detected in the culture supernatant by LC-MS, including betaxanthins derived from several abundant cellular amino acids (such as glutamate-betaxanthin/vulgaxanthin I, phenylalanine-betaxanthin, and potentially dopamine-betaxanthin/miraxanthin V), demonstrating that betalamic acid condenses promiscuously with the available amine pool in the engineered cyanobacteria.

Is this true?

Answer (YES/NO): NO